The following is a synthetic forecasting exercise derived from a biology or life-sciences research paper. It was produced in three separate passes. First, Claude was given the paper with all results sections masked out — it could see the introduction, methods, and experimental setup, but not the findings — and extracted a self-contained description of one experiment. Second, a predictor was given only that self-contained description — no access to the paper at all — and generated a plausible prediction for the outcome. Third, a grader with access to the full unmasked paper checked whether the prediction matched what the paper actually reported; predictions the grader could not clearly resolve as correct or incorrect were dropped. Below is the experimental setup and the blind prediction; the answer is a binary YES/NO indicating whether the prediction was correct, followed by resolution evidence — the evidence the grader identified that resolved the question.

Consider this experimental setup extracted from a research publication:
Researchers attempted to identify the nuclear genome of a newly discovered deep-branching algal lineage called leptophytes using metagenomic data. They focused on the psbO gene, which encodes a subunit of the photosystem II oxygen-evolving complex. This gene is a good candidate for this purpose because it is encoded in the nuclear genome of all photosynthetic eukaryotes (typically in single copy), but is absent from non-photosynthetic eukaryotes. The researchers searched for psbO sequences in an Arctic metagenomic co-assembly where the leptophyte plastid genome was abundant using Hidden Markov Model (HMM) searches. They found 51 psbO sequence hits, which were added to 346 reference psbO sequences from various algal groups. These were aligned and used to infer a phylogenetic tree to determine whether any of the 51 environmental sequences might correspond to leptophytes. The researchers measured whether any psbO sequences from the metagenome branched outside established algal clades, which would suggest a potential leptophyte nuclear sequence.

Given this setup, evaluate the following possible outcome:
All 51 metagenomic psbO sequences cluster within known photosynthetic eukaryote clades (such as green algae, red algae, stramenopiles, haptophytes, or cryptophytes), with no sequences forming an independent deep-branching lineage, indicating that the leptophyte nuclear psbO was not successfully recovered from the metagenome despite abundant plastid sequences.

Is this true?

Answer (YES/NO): YES